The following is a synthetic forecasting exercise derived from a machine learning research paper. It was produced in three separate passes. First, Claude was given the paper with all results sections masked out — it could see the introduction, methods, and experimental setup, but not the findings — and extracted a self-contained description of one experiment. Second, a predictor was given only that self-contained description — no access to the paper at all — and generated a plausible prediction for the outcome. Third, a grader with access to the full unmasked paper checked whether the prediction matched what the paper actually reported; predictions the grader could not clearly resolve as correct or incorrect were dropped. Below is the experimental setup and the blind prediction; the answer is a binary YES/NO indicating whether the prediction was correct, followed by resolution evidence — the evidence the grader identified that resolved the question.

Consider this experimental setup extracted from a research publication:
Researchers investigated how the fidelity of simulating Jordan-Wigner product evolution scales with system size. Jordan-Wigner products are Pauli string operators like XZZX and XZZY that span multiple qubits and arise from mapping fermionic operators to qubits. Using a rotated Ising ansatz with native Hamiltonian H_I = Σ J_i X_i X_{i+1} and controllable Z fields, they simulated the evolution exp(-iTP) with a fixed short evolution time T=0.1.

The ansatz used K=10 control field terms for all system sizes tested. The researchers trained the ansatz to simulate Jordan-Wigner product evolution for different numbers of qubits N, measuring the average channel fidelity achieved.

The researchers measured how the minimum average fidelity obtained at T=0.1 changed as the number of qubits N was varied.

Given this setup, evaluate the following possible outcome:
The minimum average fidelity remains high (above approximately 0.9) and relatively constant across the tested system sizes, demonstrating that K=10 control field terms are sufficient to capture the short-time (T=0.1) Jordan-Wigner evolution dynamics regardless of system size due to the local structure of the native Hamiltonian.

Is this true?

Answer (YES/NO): YES